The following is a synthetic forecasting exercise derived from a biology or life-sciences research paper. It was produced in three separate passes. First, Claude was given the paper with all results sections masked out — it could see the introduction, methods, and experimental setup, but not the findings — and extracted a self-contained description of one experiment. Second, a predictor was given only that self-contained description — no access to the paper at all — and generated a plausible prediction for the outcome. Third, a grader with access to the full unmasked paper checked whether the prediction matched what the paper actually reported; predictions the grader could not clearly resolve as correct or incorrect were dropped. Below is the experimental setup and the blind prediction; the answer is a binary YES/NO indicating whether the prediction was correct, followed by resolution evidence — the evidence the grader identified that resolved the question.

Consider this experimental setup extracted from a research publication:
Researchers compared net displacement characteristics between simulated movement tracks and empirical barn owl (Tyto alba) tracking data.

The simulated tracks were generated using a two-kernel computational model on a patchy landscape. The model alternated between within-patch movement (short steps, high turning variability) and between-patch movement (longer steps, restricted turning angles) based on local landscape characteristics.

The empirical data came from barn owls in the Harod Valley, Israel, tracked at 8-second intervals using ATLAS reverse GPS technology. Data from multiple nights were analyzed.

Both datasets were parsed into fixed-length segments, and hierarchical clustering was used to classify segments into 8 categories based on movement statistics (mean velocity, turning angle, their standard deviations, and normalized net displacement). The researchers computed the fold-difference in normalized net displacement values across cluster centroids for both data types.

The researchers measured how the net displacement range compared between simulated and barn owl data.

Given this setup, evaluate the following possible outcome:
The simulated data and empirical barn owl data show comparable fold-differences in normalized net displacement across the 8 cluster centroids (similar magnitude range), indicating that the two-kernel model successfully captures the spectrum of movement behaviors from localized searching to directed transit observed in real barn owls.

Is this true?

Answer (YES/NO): NO